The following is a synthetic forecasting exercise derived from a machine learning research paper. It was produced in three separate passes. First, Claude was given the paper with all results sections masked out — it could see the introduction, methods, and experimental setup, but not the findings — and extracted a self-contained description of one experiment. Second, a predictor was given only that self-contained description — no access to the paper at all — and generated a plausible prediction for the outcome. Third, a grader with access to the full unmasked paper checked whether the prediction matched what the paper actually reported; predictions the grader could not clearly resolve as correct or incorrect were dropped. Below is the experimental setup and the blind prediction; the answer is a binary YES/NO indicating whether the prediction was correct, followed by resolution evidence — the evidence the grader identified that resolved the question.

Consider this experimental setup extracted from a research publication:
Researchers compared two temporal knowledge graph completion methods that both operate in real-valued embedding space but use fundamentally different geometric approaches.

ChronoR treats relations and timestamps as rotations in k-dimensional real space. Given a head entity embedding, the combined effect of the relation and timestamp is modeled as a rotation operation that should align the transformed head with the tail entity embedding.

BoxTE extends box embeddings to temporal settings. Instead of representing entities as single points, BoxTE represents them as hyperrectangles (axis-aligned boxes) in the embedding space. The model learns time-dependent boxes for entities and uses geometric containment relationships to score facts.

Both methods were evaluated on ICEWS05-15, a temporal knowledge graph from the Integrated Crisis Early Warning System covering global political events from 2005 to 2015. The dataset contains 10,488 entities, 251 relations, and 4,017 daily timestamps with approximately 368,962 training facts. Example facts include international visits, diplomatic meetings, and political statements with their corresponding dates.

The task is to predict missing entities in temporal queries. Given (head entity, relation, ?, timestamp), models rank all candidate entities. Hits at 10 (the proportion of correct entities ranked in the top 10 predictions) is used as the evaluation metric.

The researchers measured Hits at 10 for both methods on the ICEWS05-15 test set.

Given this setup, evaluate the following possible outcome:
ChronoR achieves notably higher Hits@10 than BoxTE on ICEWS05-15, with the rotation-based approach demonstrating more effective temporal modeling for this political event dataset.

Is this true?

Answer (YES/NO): NO